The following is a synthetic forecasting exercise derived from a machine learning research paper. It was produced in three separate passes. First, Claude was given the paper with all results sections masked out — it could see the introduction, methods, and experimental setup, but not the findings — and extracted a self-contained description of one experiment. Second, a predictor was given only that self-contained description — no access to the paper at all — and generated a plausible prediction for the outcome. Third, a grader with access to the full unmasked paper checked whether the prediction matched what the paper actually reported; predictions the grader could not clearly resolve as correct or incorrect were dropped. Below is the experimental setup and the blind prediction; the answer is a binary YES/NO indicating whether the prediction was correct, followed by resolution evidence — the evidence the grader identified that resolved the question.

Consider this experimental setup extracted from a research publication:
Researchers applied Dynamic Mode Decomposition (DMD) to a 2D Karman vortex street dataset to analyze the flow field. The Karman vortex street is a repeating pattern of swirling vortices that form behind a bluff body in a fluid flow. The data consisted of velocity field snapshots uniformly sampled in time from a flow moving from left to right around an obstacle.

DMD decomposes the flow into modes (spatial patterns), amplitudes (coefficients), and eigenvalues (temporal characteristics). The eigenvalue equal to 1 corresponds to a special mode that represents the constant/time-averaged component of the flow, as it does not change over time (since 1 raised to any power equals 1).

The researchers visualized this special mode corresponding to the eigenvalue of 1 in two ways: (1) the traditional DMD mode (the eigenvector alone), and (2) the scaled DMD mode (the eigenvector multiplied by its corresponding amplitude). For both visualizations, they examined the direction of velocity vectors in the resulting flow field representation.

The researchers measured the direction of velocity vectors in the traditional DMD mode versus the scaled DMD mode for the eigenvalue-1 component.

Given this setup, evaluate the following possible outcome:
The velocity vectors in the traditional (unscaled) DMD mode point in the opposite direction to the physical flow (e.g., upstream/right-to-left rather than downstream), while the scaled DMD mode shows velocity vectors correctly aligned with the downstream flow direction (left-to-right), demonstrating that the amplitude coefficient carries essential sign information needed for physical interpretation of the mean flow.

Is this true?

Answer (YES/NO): YES